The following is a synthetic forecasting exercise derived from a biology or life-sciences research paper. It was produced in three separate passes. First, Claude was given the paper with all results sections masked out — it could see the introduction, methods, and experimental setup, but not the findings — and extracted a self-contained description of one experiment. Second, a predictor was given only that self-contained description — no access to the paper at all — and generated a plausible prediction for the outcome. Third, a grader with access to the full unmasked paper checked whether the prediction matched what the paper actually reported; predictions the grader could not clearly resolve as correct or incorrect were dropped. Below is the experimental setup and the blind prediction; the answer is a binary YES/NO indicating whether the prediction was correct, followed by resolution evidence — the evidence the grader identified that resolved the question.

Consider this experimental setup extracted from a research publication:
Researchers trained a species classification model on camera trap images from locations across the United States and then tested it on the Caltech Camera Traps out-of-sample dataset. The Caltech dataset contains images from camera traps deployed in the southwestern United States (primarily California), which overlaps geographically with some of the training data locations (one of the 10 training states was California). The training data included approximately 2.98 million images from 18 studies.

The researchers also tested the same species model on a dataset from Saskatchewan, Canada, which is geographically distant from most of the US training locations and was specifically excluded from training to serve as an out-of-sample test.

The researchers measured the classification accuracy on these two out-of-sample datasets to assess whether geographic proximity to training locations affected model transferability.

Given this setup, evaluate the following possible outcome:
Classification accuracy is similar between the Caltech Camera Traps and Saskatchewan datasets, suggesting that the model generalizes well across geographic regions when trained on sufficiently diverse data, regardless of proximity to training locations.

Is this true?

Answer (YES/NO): NO